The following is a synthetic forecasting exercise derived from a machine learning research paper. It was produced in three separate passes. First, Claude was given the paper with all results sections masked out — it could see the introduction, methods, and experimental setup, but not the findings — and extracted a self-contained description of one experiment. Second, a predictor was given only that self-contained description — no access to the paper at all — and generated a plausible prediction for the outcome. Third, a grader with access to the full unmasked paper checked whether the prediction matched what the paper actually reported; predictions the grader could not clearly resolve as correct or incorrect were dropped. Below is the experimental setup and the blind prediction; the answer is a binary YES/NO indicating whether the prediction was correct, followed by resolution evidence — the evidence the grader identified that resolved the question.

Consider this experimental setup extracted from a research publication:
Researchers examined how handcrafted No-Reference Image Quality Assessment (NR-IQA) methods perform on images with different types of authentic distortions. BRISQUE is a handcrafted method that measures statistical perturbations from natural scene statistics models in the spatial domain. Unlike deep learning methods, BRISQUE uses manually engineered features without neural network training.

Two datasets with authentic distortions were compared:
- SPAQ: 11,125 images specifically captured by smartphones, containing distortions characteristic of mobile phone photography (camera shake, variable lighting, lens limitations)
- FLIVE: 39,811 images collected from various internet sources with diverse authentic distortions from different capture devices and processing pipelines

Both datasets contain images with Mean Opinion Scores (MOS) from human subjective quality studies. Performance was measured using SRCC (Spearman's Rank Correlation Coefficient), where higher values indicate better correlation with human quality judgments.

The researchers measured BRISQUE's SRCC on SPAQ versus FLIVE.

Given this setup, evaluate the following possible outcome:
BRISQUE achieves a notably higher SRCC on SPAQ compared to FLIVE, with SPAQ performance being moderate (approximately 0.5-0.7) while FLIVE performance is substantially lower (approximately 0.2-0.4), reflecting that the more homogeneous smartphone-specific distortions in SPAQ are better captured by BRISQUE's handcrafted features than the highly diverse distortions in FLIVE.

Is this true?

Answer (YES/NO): NO